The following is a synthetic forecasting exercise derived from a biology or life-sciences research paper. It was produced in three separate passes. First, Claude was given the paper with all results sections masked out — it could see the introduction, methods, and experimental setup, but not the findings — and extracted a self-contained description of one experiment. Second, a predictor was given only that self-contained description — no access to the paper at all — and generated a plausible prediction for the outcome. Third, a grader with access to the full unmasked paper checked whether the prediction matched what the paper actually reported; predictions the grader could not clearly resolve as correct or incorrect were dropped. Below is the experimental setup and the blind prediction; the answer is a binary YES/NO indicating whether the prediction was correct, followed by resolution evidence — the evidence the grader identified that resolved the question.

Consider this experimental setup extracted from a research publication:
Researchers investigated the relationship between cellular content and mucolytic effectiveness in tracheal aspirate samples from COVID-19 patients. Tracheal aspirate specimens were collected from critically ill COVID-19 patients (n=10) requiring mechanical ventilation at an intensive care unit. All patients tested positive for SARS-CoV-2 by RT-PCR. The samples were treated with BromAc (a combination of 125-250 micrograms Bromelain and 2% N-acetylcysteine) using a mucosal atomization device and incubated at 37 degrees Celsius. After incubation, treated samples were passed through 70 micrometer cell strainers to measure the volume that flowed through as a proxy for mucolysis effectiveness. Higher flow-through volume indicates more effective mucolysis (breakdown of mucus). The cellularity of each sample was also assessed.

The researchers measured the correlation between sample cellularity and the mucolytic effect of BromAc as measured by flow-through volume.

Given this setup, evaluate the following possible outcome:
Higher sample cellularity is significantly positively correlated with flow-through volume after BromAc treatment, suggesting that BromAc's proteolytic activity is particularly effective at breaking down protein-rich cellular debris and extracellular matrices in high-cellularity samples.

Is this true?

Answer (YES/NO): NO